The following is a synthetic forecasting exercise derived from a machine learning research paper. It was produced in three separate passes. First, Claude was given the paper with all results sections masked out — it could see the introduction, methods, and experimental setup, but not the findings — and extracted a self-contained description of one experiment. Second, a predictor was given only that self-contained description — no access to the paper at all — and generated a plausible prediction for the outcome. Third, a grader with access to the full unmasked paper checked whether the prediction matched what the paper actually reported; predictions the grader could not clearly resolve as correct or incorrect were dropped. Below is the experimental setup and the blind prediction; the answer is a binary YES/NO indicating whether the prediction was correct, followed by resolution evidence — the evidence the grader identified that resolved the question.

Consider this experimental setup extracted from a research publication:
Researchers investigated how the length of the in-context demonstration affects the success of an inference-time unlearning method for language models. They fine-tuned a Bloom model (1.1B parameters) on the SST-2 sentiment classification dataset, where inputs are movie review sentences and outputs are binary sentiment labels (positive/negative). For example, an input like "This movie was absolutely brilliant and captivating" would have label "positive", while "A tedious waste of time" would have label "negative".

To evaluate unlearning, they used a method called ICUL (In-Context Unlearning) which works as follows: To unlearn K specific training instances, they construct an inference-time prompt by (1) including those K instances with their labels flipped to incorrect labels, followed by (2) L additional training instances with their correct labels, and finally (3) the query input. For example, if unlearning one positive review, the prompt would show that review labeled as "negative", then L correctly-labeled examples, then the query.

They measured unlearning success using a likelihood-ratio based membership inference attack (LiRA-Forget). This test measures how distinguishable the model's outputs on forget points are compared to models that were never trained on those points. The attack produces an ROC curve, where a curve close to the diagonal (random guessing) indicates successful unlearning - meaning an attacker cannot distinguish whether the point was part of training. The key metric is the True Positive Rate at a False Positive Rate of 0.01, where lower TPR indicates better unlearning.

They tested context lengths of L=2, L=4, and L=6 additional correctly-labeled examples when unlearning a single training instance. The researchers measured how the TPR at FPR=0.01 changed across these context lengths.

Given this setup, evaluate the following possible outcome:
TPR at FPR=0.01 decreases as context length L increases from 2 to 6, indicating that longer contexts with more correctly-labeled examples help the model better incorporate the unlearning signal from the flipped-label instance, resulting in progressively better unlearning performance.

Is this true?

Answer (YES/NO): YES